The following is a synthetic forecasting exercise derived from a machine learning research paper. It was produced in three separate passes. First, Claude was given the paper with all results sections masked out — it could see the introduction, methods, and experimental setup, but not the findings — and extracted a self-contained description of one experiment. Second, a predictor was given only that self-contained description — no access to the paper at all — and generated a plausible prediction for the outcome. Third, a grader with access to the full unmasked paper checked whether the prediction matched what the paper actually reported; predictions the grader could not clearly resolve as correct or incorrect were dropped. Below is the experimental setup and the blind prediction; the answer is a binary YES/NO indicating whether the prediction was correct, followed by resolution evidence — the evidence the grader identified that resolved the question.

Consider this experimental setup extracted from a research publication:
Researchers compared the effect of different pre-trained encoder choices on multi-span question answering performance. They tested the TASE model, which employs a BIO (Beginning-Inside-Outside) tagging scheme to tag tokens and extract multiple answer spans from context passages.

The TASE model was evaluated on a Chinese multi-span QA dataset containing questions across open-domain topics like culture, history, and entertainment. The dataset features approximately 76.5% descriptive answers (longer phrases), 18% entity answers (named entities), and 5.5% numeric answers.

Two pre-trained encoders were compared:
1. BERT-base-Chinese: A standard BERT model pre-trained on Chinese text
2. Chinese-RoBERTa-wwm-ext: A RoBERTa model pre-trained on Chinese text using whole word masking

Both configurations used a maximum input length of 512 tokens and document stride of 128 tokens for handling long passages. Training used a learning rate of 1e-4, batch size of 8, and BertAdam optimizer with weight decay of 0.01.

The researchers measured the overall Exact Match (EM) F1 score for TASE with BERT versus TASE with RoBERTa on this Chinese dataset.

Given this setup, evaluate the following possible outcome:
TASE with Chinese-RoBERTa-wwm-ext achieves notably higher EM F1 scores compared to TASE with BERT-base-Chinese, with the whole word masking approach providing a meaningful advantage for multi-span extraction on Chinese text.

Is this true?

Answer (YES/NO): YES